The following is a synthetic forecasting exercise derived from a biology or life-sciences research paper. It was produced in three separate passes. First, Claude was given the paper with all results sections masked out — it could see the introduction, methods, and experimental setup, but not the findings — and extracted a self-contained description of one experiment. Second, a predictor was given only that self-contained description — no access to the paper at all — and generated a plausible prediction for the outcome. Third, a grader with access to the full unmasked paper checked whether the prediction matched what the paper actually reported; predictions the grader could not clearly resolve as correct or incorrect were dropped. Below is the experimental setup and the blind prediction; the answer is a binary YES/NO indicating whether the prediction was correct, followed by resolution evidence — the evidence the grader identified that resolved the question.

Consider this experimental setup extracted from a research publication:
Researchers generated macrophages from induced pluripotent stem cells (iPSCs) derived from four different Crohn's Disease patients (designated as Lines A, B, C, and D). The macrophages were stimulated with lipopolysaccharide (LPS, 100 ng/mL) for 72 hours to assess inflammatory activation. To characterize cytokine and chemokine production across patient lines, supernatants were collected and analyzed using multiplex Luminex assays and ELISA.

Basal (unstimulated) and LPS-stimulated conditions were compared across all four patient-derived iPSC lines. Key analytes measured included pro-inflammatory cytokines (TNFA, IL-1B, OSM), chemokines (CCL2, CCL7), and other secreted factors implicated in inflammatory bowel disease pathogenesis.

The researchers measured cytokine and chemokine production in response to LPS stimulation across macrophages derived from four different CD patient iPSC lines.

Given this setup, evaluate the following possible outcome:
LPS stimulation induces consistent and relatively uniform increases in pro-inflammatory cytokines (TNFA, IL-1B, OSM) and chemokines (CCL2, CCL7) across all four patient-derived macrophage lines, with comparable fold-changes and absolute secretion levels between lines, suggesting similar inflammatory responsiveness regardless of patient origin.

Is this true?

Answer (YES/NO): NO